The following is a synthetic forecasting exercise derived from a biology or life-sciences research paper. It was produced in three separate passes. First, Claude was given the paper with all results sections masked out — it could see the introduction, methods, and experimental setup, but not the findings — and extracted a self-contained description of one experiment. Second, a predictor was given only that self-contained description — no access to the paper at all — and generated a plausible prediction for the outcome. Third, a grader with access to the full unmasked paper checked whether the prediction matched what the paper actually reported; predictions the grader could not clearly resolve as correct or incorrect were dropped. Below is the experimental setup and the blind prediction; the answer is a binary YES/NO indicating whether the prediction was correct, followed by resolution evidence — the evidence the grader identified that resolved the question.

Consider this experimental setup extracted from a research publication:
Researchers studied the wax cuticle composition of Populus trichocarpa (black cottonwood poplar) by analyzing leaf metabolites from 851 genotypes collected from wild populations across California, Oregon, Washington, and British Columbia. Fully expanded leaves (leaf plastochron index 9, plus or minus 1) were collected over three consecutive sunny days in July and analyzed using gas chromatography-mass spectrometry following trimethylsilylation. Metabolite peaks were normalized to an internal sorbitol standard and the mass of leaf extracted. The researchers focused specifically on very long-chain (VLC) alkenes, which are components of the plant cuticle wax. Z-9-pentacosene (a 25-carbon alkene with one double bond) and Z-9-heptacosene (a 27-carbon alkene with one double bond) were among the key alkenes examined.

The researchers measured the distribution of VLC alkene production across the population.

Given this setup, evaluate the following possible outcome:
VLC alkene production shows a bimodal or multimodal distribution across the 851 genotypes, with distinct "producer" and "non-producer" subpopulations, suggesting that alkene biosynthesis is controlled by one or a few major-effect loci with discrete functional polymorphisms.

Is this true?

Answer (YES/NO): YES